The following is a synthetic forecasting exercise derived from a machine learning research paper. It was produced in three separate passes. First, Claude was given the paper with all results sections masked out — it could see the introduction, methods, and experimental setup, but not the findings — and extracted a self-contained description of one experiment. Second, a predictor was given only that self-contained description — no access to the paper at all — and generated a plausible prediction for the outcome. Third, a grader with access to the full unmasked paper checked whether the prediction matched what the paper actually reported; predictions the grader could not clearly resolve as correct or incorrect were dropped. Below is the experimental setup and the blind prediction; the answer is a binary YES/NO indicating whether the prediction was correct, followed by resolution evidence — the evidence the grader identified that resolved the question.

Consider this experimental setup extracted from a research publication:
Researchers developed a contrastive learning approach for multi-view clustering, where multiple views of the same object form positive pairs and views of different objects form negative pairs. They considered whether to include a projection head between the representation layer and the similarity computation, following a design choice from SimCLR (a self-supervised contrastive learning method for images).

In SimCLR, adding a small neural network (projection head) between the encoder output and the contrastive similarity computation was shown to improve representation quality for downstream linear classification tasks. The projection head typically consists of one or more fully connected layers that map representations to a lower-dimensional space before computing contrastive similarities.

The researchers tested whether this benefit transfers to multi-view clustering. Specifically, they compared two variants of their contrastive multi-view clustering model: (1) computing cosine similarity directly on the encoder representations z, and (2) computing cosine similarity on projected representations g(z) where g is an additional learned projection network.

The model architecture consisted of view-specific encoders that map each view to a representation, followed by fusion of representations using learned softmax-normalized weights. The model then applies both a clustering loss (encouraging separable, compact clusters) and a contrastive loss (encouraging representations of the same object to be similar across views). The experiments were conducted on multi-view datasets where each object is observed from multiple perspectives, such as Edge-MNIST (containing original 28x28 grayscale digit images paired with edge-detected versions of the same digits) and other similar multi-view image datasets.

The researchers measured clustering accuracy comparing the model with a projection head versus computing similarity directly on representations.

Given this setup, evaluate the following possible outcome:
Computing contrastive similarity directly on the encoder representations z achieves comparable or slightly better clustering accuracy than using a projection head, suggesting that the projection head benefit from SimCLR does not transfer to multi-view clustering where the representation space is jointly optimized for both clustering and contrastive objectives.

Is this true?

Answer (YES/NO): YES